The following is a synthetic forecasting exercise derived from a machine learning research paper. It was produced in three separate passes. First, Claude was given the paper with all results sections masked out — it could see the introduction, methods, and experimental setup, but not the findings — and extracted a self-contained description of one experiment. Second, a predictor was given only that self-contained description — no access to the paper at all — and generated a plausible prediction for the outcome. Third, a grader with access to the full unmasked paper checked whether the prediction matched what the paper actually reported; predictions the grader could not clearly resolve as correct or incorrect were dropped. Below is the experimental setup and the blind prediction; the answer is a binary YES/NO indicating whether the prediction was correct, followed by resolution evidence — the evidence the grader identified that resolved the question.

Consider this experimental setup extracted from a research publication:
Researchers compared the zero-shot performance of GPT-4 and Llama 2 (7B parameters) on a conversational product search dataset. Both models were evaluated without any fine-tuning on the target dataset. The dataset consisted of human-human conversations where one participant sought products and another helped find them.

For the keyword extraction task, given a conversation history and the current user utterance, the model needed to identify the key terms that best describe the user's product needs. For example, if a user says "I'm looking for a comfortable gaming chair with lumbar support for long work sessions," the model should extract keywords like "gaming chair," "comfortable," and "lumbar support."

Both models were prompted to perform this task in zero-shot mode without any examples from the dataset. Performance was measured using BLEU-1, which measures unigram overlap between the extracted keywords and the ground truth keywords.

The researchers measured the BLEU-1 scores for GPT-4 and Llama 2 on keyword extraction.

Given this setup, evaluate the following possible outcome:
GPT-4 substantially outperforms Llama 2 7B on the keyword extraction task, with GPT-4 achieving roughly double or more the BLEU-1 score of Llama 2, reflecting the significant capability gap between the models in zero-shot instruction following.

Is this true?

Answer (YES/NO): NO